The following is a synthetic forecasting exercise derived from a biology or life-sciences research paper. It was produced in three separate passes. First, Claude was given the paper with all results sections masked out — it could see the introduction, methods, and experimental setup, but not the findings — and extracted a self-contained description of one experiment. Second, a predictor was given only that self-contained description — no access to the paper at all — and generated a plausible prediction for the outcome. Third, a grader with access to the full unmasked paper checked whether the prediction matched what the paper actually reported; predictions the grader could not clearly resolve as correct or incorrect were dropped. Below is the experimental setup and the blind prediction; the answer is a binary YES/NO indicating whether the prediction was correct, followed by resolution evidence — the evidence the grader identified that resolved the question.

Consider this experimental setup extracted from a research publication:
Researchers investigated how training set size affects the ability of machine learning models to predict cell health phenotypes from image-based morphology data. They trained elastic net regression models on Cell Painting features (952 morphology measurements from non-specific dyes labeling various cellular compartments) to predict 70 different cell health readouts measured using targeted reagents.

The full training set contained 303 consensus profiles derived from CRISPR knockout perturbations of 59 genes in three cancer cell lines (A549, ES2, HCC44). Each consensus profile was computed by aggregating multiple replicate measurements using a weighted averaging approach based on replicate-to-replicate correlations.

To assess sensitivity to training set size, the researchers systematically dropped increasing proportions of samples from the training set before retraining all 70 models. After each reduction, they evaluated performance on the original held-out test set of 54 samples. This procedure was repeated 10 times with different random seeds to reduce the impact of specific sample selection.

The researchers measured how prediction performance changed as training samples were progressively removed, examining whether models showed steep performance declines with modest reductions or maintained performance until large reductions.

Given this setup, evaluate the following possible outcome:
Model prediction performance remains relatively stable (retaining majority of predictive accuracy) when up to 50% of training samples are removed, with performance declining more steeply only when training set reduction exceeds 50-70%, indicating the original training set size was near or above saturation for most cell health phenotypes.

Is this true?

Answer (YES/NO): NO